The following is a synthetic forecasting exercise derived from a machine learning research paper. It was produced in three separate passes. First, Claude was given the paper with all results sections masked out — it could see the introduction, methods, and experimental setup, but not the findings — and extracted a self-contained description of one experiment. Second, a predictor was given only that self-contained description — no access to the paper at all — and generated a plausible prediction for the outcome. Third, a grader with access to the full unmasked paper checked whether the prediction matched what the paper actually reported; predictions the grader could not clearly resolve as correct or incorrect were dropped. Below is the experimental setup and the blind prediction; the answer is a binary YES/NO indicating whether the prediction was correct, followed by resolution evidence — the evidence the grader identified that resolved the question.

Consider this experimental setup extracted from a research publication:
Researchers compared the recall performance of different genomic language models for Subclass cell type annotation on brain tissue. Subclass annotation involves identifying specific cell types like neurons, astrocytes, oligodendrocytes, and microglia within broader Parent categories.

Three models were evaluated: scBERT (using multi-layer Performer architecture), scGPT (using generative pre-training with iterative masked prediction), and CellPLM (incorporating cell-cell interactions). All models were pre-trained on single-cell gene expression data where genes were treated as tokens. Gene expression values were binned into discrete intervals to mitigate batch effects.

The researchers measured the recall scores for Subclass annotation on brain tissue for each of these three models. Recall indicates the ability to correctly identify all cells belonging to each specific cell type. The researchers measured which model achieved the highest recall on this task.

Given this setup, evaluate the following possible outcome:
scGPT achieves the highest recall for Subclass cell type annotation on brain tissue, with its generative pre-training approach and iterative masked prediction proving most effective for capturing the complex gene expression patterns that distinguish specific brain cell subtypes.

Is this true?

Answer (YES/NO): NO